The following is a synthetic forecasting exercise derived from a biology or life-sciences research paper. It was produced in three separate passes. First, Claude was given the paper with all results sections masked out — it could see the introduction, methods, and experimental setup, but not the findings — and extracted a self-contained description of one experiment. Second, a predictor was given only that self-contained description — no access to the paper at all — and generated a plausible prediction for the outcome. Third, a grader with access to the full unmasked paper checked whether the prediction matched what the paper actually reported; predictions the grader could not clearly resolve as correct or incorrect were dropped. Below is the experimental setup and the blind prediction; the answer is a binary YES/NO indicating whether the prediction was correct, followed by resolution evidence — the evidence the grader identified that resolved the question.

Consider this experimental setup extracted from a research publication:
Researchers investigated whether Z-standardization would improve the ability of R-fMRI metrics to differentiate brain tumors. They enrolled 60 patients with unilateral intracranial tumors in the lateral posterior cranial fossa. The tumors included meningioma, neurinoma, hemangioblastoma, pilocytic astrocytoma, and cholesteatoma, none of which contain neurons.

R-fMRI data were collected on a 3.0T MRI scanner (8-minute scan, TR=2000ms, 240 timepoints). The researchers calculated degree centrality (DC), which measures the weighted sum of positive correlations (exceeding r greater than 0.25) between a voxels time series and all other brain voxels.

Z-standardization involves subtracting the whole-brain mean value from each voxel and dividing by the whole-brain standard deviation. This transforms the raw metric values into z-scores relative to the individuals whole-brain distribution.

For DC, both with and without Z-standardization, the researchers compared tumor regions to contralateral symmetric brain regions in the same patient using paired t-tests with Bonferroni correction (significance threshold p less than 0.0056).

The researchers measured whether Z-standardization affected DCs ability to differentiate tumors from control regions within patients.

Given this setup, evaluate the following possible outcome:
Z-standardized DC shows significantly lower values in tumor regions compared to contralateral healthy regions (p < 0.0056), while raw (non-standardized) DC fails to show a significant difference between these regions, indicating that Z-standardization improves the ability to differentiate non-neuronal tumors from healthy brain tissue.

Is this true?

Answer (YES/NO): YES